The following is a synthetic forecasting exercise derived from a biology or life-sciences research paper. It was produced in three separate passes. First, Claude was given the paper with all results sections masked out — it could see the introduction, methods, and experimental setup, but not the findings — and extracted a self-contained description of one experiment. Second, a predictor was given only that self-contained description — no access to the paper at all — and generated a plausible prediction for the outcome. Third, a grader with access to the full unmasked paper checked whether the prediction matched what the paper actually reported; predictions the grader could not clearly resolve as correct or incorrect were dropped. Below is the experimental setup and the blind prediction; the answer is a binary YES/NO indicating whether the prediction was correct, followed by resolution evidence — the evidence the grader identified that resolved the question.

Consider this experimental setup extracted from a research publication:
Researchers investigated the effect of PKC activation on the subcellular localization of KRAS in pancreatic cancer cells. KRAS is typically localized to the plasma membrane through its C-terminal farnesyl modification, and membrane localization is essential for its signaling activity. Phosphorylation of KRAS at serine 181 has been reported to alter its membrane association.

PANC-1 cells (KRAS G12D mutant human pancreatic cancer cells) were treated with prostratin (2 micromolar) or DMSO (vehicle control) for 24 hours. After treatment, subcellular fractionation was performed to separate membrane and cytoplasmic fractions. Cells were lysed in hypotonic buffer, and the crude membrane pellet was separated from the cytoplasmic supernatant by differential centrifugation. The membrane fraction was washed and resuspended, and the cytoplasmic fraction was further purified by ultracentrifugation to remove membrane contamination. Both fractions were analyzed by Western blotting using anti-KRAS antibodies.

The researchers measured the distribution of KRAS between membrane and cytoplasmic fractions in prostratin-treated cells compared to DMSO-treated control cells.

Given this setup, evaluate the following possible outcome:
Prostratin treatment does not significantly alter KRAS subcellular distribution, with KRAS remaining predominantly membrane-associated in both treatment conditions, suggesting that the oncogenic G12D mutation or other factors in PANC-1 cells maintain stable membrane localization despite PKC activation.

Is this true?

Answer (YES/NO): YES